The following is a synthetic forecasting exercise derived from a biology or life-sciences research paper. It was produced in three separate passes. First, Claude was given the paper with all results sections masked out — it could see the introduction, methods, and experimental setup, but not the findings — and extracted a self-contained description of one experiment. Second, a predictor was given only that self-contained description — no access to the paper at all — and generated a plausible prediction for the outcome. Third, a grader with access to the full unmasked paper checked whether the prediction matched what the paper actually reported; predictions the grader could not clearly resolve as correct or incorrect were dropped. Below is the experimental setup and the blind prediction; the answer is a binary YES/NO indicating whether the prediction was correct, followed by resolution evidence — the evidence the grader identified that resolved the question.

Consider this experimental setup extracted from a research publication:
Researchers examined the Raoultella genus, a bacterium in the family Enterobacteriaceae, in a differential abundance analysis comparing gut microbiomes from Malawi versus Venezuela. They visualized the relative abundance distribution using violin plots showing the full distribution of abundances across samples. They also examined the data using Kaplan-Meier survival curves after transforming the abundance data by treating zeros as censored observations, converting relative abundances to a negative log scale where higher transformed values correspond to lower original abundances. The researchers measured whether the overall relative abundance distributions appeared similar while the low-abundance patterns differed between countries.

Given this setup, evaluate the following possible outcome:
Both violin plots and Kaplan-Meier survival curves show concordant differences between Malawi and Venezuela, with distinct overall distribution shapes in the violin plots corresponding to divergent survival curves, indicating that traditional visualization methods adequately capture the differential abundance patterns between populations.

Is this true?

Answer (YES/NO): NO